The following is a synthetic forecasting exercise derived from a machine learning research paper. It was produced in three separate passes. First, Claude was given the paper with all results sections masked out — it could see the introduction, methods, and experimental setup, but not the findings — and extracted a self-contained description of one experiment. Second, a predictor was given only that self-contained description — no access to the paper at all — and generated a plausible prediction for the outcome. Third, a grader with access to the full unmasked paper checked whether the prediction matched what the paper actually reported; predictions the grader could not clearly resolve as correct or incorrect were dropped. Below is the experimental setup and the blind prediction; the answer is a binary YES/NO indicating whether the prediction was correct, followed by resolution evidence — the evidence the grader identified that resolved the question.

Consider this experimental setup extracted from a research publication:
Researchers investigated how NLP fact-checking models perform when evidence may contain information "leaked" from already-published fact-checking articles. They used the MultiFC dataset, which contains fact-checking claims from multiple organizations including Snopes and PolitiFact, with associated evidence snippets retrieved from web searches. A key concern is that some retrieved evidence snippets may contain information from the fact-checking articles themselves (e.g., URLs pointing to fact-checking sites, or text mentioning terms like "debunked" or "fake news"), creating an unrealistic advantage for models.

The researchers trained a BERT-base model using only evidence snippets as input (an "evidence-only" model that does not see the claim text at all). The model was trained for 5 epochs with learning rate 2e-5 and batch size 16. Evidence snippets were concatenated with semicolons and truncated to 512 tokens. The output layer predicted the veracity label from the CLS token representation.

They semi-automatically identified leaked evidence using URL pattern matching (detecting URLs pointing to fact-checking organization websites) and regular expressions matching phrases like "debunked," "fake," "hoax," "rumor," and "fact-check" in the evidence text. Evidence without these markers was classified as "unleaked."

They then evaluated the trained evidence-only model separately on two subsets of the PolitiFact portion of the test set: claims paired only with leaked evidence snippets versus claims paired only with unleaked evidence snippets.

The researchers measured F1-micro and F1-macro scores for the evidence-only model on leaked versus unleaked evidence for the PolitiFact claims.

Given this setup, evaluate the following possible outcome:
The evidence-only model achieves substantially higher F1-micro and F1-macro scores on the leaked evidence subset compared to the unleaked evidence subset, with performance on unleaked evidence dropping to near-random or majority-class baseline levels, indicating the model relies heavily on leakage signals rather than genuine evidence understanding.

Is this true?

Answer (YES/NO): YES